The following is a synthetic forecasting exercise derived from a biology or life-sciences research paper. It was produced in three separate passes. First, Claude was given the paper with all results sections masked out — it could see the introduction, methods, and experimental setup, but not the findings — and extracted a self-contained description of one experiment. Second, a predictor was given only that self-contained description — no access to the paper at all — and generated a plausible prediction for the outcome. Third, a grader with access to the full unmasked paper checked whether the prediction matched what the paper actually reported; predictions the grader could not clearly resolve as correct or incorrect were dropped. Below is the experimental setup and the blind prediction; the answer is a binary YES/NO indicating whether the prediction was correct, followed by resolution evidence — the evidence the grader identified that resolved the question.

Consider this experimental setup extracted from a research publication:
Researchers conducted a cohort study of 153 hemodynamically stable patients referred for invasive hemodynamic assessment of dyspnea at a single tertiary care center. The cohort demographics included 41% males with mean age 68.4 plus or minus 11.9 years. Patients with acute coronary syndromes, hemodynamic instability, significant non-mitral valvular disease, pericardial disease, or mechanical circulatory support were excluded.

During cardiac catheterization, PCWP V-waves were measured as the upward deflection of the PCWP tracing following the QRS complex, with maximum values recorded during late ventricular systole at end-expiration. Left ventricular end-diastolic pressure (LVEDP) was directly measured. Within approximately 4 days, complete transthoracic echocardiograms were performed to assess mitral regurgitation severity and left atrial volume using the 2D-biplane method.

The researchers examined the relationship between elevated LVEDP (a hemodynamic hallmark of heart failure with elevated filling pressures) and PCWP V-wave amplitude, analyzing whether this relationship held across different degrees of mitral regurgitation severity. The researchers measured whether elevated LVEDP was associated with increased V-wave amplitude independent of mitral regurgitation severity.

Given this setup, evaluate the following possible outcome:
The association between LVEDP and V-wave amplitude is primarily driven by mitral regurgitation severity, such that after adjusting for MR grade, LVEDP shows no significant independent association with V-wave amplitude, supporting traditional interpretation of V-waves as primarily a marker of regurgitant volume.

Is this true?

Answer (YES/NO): NO